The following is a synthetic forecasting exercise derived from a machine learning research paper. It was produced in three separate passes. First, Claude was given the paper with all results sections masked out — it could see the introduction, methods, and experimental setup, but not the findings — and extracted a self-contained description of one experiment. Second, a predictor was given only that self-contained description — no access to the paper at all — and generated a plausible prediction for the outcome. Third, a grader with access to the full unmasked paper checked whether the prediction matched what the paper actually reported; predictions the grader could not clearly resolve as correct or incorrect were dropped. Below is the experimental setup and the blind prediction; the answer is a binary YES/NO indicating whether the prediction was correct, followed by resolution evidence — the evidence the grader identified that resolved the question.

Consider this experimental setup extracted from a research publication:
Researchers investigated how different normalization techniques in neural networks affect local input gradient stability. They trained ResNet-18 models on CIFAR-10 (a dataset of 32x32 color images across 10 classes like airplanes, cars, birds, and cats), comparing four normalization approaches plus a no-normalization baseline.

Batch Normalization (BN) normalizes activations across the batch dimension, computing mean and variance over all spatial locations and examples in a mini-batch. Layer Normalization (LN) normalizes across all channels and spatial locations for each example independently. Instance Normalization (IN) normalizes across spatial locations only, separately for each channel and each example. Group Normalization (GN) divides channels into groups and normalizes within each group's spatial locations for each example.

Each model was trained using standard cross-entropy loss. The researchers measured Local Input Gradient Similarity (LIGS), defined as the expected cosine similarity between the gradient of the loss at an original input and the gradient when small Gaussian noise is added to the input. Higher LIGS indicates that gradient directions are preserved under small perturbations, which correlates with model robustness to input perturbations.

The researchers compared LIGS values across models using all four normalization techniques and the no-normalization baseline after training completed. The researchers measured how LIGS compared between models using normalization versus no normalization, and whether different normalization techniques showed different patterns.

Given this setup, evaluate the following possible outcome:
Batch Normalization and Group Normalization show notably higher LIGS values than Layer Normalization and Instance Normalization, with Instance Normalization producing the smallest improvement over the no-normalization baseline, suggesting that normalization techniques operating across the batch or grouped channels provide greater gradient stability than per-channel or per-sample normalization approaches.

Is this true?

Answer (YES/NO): NO